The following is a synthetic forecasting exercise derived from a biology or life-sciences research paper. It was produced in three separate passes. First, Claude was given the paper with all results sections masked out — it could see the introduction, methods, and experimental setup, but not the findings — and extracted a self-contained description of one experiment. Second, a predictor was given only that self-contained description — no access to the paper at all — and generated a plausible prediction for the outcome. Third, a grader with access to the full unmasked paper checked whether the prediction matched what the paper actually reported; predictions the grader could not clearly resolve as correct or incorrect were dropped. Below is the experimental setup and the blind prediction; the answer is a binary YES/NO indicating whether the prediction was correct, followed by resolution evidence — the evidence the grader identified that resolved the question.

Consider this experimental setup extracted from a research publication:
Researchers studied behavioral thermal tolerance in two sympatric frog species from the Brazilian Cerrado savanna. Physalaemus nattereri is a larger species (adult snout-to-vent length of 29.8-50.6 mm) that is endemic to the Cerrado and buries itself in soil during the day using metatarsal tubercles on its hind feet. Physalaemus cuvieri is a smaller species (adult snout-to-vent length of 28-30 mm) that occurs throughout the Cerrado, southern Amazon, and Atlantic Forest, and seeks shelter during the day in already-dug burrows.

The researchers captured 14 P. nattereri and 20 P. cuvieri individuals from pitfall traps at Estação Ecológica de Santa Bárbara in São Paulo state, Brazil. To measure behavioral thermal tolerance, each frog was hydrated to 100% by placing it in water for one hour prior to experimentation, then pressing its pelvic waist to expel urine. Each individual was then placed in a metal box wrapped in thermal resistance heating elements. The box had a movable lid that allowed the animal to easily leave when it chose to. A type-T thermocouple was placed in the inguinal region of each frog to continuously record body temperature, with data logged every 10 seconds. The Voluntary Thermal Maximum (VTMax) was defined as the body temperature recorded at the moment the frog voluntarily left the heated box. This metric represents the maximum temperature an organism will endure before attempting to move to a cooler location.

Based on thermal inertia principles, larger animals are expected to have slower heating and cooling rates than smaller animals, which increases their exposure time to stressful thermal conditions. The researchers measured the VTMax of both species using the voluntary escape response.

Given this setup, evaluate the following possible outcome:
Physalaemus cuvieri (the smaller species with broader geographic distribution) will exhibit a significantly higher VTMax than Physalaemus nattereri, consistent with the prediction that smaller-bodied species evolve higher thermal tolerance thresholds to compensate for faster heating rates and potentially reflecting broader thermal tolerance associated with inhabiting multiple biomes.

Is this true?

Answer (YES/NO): NO